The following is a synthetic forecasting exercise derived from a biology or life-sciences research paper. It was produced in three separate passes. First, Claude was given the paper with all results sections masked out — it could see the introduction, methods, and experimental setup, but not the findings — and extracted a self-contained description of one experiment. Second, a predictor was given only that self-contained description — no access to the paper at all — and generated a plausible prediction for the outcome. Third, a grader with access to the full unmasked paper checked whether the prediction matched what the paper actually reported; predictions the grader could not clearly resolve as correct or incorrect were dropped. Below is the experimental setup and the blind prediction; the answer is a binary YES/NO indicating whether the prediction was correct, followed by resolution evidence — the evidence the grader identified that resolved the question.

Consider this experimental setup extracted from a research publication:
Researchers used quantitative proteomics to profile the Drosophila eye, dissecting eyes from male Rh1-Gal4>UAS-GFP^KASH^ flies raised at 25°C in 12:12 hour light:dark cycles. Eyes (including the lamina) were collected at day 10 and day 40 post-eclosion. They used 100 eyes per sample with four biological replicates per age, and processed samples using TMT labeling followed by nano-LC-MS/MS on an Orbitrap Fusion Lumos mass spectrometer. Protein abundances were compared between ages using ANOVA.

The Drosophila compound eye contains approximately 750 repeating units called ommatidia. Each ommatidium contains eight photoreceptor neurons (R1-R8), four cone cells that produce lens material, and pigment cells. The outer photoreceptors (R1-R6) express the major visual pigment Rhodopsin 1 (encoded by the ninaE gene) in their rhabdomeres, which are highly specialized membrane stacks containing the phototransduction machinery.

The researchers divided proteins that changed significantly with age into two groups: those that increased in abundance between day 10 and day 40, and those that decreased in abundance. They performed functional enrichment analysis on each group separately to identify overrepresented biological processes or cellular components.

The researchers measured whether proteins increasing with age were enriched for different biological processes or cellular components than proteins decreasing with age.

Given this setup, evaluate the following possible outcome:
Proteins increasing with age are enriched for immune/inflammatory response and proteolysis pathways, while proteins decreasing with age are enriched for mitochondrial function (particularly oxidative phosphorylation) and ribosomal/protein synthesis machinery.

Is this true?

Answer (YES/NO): NO